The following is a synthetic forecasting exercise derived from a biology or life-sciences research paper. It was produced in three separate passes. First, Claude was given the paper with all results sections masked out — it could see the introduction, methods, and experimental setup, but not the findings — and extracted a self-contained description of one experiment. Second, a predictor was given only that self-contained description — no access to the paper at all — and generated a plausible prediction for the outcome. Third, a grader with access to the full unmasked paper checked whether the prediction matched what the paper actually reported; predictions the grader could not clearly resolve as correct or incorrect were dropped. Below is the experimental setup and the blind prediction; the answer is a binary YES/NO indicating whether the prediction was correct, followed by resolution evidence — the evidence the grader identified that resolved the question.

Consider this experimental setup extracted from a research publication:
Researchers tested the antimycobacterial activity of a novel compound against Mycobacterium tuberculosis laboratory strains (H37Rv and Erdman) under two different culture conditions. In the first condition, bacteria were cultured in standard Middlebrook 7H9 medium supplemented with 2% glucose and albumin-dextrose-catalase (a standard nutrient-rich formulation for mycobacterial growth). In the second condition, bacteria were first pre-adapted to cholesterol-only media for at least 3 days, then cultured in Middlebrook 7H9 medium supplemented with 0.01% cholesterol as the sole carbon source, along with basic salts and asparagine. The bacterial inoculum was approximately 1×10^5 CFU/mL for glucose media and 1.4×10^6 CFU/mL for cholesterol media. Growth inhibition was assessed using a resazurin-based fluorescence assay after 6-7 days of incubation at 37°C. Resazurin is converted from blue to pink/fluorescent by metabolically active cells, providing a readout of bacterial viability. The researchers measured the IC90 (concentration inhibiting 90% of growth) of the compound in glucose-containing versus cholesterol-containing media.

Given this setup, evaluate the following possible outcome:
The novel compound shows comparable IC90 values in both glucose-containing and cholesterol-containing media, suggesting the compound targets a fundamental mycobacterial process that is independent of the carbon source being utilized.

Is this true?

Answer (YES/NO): NO